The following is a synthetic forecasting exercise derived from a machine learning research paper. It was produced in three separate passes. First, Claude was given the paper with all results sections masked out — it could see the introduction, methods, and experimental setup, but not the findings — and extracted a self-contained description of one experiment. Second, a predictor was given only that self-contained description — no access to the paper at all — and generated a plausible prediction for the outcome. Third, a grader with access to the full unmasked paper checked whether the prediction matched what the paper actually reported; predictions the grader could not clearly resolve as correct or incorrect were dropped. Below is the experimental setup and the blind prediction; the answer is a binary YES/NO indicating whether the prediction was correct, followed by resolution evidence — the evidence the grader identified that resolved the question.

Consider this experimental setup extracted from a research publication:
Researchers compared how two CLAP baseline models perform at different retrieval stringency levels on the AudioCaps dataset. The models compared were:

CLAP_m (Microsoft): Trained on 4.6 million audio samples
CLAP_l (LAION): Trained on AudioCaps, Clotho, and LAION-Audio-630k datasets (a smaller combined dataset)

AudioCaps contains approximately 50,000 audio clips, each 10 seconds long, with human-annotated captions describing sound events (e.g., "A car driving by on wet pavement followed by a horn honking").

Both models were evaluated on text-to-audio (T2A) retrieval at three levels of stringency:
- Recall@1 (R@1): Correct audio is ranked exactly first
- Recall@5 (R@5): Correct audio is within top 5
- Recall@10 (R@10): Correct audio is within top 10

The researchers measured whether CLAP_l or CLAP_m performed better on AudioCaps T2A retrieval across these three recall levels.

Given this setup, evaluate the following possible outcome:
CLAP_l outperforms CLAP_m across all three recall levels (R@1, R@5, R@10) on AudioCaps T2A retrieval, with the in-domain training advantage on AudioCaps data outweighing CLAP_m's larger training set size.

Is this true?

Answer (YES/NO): YES